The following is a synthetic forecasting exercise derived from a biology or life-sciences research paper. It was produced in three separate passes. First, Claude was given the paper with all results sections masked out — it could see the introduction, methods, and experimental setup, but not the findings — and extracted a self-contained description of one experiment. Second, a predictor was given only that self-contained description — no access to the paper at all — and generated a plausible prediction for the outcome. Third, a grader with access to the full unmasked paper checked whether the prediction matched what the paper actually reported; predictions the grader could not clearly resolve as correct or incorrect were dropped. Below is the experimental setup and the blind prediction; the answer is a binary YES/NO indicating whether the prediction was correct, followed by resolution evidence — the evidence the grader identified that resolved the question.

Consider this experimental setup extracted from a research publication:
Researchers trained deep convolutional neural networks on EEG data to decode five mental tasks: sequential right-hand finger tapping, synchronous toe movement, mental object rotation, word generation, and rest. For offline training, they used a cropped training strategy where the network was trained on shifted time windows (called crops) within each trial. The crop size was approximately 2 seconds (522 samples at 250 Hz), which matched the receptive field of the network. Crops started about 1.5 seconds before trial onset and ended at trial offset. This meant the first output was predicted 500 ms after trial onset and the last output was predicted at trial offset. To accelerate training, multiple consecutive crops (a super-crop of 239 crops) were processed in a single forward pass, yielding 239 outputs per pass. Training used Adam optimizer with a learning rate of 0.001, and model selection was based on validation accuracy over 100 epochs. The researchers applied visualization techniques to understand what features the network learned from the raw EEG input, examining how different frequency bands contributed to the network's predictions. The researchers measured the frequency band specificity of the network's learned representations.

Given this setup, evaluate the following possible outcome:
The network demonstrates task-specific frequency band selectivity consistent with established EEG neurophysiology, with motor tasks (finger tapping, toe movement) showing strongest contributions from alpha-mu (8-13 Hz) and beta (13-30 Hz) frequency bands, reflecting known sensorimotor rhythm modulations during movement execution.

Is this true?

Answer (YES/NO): YES